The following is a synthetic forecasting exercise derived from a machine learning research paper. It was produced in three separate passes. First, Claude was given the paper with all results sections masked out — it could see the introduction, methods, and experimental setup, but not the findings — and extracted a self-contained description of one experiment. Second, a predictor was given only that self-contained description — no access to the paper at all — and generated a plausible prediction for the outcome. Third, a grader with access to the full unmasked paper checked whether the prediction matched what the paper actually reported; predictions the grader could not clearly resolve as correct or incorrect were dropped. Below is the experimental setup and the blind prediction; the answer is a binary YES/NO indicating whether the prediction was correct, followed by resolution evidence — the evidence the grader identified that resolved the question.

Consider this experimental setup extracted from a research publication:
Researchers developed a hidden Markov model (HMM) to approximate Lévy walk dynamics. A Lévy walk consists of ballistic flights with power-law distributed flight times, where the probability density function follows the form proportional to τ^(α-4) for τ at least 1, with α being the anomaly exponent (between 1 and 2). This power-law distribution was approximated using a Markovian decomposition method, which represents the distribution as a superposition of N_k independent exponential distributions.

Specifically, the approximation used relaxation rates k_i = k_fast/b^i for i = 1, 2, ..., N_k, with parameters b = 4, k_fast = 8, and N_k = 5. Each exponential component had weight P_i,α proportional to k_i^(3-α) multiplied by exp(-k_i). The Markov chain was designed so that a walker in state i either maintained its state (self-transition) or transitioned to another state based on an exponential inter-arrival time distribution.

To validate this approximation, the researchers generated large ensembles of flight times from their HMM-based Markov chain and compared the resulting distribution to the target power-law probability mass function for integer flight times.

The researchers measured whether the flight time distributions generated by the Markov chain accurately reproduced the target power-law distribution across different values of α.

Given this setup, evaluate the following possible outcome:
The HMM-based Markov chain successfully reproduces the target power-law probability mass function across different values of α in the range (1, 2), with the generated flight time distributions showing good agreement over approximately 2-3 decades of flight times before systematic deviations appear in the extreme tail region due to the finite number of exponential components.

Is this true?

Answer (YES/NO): YES